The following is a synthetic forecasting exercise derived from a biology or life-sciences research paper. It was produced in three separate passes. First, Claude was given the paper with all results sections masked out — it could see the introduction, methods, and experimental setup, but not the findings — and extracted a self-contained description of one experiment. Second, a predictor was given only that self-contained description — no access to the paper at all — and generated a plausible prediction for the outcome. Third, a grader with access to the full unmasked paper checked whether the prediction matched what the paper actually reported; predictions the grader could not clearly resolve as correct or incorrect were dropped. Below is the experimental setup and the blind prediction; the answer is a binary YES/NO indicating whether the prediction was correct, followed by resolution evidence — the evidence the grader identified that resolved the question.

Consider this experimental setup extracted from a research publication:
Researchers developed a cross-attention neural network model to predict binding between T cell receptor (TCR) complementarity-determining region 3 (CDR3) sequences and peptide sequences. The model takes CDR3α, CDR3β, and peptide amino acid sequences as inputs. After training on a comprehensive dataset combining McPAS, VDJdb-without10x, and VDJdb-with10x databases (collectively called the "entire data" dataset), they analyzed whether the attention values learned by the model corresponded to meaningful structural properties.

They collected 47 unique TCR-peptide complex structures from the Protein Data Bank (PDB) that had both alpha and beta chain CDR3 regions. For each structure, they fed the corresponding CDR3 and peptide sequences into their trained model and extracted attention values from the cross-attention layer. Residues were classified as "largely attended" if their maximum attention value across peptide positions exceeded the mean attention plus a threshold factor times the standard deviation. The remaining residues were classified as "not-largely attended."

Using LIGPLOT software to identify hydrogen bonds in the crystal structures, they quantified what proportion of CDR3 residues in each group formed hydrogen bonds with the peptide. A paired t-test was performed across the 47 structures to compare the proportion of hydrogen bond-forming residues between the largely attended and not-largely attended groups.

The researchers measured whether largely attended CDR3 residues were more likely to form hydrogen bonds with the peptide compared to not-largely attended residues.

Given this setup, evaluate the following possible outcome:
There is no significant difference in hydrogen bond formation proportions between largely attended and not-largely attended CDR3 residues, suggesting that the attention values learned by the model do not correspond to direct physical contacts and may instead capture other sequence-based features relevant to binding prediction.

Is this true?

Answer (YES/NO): NO